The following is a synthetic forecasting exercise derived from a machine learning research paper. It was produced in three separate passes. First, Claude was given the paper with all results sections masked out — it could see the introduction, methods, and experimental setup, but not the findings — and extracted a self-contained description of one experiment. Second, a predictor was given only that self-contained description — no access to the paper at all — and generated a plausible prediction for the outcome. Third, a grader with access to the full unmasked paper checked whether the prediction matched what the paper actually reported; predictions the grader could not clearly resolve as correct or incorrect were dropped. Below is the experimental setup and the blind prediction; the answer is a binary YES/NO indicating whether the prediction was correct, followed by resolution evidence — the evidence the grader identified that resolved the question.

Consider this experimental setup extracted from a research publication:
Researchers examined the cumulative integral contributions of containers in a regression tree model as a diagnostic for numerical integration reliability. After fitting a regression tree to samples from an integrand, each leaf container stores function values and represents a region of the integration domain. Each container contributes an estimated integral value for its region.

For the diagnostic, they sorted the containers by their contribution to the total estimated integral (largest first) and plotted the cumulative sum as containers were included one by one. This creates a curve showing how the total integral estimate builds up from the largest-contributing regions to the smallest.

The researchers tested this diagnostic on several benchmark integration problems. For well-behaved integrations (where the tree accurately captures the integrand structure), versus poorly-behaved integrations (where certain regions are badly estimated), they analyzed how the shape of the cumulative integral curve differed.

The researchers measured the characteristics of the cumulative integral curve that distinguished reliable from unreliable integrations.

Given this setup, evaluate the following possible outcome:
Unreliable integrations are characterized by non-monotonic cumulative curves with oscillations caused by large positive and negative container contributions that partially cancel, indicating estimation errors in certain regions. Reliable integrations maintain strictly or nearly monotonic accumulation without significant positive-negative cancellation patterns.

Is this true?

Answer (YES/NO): NO